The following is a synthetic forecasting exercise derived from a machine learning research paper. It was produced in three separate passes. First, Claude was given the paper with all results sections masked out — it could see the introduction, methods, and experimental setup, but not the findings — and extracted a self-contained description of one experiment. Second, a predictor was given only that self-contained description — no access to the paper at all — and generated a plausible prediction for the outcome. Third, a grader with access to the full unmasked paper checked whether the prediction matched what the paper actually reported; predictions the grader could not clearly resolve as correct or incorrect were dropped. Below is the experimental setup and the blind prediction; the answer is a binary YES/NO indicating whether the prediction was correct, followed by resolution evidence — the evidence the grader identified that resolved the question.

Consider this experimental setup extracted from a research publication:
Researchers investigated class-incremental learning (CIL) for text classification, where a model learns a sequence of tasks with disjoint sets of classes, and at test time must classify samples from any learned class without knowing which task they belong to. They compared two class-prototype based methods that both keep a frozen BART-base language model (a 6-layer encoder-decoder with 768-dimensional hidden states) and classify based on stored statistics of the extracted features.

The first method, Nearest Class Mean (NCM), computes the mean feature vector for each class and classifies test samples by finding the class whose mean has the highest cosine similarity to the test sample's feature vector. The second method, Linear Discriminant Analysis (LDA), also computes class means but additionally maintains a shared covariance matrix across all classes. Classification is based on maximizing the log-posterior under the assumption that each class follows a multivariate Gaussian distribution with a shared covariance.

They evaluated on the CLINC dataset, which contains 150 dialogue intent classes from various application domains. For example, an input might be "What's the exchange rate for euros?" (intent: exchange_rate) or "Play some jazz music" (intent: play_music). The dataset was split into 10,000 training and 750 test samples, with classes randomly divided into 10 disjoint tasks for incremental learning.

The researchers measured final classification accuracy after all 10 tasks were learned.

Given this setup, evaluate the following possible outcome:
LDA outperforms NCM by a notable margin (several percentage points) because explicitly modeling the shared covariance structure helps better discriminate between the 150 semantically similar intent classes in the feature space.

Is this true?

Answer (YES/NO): YES